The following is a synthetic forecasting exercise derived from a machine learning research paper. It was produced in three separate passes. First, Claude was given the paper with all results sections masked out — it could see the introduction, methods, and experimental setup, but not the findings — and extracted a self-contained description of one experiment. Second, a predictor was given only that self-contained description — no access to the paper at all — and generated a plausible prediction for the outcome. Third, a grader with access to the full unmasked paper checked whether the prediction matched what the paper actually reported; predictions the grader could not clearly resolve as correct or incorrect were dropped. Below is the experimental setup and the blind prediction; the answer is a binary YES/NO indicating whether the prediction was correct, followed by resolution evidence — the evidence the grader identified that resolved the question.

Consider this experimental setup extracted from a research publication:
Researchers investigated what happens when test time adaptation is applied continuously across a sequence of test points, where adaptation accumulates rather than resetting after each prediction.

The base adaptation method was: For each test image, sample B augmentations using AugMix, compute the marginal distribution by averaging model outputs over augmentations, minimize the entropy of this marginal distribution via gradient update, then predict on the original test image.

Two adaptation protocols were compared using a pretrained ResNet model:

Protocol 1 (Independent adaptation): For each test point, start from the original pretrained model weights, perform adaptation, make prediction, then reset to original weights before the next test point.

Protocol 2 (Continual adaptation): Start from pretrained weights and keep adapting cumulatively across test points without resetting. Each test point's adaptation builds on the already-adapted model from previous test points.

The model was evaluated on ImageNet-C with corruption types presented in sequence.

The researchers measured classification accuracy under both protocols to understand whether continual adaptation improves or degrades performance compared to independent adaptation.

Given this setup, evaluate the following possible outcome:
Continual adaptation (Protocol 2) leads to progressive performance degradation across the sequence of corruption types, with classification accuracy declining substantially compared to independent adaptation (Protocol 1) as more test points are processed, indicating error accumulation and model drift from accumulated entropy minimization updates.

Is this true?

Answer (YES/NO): YES